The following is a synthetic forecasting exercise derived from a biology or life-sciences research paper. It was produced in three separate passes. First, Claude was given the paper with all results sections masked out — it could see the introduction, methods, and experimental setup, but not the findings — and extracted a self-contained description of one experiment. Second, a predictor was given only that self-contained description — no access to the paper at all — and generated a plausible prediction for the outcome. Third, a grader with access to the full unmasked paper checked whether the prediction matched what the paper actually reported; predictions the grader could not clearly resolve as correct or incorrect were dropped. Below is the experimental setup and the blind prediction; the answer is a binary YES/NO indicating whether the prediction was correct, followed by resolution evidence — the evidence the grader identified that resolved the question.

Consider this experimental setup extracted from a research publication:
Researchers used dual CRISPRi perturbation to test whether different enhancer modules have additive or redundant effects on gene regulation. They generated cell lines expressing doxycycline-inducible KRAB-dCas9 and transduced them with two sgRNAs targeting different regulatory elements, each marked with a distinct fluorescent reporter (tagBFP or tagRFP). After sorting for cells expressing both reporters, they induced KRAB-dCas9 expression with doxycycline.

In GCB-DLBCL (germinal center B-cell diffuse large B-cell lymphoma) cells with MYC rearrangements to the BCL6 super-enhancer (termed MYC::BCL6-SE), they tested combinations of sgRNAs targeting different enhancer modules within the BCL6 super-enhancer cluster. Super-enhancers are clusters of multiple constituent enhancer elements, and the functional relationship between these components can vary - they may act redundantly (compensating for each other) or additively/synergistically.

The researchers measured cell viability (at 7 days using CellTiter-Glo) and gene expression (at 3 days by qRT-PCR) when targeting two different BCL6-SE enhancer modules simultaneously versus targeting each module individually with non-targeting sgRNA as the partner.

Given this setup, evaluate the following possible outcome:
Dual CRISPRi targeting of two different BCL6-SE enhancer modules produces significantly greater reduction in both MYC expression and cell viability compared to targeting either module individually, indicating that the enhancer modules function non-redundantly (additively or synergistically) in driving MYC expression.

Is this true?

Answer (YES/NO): YES